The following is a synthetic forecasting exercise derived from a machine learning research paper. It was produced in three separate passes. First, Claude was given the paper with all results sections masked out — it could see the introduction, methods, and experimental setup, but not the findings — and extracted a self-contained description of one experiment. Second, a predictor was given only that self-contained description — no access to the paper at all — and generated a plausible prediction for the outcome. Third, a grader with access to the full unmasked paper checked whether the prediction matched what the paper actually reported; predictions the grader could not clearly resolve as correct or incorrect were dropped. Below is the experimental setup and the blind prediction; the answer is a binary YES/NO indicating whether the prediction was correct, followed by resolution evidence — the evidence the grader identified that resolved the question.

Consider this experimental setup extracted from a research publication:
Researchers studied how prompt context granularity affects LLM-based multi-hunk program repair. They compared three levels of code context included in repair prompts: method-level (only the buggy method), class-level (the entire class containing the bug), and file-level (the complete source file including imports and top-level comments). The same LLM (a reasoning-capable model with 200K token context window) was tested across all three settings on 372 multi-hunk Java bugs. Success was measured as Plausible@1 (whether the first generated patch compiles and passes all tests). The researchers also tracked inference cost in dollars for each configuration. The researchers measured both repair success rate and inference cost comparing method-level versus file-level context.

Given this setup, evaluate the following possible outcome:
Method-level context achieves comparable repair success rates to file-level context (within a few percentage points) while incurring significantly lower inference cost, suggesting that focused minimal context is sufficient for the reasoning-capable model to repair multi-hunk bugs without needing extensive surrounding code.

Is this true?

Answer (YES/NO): YES